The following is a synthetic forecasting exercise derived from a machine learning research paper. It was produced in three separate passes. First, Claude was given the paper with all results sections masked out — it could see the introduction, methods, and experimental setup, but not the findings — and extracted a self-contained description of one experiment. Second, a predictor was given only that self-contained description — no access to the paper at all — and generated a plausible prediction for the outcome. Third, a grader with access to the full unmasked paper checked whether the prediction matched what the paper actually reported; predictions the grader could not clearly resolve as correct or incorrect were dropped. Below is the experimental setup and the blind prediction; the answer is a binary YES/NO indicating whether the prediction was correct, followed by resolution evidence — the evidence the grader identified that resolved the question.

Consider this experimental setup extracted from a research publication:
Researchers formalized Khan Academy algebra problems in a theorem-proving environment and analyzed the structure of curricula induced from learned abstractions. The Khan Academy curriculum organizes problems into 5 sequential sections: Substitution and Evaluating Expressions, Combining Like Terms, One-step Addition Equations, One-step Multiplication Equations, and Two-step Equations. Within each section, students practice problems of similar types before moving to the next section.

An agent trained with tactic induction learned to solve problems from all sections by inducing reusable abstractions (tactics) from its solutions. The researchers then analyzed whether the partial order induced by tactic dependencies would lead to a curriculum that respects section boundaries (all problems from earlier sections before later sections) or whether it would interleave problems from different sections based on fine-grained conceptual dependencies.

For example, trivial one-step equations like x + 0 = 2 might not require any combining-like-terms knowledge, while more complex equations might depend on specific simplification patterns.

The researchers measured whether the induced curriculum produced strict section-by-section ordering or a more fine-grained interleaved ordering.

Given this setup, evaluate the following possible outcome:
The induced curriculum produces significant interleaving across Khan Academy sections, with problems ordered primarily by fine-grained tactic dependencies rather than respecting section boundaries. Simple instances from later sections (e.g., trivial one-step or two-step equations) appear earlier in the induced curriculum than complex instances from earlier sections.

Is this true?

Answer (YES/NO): YES